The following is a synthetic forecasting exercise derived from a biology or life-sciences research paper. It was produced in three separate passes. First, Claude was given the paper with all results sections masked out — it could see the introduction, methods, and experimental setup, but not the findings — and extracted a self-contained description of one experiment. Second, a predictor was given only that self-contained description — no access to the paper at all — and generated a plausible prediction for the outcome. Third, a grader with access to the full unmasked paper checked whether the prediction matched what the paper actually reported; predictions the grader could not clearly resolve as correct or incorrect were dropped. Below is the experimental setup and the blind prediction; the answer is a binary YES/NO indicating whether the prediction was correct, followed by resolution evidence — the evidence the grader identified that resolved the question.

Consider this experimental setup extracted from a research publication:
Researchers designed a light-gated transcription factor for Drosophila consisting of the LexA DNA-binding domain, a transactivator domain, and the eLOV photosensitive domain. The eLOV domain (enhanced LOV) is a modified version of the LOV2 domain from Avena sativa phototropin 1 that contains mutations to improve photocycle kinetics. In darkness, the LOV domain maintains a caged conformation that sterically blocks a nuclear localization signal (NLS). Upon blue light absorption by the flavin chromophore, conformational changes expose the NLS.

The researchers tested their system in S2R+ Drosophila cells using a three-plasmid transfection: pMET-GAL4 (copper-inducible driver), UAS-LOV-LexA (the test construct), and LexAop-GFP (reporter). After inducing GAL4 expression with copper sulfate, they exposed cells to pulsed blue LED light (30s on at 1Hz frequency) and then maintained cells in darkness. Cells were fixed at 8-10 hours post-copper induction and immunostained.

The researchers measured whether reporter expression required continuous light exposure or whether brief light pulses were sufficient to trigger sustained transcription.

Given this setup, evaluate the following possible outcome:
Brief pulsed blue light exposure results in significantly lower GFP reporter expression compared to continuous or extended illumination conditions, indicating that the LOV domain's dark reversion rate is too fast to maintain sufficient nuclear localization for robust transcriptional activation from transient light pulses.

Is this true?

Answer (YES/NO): NO